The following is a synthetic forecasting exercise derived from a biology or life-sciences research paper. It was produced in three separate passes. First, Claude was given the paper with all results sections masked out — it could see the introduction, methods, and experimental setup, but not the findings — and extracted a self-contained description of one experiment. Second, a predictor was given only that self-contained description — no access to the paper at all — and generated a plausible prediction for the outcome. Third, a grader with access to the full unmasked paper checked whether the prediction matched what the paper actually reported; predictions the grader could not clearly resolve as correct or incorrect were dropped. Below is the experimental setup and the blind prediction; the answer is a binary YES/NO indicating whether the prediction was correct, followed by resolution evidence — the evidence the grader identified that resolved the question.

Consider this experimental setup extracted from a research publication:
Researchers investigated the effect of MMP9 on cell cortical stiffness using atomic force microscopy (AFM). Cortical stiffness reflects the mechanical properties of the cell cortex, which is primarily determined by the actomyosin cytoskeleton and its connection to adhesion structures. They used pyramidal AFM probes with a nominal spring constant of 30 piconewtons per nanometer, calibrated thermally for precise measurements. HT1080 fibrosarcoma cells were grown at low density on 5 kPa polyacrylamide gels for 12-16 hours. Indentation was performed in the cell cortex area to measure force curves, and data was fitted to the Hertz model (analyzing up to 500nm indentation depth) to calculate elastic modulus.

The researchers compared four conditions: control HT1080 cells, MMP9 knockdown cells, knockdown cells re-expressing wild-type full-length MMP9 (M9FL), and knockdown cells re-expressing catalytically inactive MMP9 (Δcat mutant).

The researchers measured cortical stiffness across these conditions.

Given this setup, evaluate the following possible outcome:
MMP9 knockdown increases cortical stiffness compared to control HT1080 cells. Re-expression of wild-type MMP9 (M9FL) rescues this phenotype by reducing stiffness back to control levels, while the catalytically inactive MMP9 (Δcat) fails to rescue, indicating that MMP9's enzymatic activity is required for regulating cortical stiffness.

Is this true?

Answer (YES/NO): NO